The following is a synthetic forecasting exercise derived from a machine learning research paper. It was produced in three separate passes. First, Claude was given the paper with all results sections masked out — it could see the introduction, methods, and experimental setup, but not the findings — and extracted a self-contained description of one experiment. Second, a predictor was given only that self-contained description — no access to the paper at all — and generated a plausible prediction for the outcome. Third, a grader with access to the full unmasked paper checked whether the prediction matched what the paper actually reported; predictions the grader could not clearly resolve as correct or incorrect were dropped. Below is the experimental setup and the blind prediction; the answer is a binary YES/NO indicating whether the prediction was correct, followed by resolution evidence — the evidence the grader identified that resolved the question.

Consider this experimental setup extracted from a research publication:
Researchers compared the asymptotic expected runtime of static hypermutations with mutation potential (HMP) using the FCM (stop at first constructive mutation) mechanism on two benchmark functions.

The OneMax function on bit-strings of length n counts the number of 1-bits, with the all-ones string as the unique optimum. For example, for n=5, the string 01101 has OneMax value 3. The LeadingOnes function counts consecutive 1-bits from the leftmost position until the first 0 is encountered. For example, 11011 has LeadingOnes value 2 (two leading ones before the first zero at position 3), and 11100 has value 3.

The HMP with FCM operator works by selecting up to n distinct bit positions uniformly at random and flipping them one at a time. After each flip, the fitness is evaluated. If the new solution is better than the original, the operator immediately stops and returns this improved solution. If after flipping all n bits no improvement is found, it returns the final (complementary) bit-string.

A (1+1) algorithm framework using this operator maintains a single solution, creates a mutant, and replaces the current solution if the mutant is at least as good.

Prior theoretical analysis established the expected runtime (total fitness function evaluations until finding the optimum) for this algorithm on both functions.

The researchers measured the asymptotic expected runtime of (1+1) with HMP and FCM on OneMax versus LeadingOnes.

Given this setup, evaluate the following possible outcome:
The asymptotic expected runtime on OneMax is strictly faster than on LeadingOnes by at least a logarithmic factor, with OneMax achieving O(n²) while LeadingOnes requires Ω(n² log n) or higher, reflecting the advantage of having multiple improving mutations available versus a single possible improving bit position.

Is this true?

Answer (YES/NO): NO